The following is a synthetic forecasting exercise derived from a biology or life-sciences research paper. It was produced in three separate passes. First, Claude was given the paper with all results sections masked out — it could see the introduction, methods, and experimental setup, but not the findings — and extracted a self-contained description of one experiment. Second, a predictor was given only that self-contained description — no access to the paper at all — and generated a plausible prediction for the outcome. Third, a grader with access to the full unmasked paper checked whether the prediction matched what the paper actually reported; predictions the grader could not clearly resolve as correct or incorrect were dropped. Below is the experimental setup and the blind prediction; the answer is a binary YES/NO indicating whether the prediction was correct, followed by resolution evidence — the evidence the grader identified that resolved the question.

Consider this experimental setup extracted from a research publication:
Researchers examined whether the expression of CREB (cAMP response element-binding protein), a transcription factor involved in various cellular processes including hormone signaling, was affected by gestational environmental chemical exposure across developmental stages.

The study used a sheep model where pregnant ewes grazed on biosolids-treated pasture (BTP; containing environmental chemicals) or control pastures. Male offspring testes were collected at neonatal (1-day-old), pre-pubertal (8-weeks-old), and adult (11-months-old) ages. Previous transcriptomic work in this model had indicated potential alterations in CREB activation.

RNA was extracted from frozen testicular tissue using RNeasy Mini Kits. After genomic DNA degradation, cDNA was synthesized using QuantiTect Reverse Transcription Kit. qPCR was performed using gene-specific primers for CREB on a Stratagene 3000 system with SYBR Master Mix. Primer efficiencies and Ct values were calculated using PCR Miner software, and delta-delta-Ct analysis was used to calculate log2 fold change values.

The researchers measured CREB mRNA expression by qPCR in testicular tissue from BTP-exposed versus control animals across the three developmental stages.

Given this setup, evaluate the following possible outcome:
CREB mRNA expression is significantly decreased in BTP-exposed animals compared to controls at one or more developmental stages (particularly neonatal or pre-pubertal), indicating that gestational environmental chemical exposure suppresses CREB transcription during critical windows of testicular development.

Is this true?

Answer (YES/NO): NO